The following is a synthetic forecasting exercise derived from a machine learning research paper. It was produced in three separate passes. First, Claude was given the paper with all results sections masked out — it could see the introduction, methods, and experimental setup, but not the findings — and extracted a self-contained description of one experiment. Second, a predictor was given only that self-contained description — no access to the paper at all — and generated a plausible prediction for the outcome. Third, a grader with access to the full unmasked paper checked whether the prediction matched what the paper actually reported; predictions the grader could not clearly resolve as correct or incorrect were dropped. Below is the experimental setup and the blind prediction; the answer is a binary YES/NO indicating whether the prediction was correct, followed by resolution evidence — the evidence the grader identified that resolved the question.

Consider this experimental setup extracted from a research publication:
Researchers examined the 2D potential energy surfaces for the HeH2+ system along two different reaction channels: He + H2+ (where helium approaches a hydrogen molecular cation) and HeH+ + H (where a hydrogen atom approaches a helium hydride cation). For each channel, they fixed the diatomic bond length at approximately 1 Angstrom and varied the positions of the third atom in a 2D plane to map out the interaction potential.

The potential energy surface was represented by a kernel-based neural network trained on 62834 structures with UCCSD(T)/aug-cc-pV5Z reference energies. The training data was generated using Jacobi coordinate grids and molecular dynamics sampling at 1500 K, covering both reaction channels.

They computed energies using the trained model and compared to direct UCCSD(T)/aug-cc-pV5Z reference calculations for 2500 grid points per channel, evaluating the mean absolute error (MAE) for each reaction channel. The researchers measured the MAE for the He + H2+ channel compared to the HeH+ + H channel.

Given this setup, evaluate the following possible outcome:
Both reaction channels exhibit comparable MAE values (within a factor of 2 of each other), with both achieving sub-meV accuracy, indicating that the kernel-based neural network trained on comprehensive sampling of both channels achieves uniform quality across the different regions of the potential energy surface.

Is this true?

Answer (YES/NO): NO